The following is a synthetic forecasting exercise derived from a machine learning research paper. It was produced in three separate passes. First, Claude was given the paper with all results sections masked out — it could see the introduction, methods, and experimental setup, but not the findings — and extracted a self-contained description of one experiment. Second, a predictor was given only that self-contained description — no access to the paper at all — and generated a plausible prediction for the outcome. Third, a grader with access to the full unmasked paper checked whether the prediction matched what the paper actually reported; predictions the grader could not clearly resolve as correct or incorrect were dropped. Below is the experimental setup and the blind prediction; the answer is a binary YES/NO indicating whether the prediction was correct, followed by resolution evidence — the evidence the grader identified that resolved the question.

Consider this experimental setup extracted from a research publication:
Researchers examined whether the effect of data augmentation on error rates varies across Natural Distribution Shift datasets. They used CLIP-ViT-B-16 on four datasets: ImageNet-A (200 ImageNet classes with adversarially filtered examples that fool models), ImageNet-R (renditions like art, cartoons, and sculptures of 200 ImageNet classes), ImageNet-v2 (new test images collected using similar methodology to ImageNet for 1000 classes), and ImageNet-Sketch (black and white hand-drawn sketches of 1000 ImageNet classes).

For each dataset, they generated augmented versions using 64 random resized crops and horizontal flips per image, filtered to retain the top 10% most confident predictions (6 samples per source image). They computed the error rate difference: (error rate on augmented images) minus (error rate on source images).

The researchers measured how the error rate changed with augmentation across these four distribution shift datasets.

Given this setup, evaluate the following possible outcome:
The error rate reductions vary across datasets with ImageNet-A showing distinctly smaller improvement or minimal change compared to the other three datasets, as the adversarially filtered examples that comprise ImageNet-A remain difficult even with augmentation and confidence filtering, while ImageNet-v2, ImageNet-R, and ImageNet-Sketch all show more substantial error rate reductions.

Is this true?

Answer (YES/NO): NO